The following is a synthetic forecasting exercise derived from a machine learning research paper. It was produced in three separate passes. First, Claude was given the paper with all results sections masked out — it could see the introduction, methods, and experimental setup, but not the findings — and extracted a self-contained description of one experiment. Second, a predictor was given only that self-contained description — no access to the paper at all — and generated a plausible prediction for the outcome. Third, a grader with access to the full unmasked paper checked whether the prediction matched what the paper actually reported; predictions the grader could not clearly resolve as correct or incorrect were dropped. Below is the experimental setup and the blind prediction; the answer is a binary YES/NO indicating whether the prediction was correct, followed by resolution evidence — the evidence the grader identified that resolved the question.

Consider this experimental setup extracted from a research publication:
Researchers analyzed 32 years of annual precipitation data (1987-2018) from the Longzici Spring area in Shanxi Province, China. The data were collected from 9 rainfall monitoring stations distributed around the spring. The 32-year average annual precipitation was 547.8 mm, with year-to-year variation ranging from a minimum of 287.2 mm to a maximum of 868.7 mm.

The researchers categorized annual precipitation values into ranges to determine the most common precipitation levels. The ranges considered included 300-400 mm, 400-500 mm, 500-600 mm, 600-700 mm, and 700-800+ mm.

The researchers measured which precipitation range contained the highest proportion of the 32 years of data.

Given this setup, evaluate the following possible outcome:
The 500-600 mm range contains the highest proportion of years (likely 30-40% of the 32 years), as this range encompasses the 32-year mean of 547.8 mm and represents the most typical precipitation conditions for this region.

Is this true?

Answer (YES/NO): YES